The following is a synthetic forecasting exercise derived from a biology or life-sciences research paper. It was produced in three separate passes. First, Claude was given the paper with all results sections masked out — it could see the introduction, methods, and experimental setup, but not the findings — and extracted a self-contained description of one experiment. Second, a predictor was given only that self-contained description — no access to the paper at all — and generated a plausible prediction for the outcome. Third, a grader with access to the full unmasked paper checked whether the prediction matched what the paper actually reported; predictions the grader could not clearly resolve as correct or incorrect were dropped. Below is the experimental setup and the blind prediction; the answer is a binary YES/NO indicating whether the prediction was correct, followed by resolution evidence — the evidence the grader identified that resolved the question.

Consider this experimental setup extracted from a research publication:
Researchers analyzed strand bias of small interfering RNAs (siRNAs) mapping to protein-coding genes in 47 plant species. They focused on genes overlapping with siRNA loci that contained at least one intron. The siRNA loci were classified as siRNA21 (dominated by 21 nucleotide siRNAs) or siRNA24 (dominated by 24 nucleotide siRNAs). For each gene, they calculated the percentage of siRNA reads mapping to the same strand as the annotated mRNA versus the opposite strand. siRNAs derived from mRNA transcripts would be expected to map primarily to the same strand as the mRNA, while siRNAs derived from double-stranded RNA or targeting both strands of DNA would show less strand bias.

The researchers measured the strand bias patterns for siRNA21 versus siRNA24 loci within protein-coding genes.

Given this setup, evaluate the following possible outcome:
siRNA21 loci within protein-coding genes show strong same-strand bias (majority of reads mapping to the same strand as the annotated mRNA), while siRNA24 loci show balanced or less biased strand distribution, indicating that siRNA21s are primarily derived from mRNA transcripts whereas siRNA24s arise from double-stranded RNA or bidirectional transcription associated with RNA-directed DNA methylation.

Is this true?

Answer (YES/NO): NO